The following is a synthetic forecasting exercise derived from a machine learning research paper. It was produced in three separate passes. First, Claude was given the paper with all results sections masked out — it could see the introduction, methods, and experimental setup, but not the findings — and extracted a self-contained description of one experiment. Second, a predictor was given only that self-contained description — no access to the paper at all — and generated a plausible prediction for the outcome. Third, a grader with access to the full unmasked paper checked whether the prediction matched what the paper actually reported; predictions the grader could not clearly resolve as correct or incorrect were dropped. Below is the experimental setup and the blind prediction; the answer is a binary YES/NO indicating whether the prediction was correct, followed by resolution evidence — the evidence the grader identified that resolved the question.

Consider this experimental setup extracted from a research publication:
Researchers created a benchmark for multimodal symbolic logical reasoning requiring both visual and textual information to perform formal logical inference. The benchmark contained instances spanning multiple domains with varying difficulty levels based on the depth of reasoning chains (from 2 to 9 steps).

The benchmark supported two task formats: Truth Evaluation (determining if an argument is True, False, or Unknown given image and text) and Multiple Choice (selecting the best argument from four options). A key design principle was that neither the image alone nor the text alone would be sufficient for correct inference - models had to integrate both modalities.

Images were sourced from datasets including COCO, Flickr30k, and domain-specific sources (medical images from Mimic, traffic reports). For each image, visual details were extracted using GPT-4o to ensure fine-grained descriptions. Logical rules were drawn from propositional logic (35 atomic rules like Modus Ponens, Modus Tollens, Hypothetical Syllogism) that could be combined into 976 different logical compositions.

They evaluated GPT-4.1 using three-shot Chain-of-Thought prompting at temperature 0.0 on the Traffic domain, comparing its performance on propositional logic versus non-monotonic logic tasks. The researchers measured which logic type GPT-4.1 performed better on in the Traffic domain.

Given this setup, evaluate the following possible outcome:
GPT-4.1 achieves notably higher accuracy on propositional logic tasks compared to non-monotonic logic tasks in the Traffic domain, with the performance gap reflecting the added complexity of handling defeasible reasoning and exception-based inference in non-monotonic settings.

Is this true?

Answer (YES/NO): NO